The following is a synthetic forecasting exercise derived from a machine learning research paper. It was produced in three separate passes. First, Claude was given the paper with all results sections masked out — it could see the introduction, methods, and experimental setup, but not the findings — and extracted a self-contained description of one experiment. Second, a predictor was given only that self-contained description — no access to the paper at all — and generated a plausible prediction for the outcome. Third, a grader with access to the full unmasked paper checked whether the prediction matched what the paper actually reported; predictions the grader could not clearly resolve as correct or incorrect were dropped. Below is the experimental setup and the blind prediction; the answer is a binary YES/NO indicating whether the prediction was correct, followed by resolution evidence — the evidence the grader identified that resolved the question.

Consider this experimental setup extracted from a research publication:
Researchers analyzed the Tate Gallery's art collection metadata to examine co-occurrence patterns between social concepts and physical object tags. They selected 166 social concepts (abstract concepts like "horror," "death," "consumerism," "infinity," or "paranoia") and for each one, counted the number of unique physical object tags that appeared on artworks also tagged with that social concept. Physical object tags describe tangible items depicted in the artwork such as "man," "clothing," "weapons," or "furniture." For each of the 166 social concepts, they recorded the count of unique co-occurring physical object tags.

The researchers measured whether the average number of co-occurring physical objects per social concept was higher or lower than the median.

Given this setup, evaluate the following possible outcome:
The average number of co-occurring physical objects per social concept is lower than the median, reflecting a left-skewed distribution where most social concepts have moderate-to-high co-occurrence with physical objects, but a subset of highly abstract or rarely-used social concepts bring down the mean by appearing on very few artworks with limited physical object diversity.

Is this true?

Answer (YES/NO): NO